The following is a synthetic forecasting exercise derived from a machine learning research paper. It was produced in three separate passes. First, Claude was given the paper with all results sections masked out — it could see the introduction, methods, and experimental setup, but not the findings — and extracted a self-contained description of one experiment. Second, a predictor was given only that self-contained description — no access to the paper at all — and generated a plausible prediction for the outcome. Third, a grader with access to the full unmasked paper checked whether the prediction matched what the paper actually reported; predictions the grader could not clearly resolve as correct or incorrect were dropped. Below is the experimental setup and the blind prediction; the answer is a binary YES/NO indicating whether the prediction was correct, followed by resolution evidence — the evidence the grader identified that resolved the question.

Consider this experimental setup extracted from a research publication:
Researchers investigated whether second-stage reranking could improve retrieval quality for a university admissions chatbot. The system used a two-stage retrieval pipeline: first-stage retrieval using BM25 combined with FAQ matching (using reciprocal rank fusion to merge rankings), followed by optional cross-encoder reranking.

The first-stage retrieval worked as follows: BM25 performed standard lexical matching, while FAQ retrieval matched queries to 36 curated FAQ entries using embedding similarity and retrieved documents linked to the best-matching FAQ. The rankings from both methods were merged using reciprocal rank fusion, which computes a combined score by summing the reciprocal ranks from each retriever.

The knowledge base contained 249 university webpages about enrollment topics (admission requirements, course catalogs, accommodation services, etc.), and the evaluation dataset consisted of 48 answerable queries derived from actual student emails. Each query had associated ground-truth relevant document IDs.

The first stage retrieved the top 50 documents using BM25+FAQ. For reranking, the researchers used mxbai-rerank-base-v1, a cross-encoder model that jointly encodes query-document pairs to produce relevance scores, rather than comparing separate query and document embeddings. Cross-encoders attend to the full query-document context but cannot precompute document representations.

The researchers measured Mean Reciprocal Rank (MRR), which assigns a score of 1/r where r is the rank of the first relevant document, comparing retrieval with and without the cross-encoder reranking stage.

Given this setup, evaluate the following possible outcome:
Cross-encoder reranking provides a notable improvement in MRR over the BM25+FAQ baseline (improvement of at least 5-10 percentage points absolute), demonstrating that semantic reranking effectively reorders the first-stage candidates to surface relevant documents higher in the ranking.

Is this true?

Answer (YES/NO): NO